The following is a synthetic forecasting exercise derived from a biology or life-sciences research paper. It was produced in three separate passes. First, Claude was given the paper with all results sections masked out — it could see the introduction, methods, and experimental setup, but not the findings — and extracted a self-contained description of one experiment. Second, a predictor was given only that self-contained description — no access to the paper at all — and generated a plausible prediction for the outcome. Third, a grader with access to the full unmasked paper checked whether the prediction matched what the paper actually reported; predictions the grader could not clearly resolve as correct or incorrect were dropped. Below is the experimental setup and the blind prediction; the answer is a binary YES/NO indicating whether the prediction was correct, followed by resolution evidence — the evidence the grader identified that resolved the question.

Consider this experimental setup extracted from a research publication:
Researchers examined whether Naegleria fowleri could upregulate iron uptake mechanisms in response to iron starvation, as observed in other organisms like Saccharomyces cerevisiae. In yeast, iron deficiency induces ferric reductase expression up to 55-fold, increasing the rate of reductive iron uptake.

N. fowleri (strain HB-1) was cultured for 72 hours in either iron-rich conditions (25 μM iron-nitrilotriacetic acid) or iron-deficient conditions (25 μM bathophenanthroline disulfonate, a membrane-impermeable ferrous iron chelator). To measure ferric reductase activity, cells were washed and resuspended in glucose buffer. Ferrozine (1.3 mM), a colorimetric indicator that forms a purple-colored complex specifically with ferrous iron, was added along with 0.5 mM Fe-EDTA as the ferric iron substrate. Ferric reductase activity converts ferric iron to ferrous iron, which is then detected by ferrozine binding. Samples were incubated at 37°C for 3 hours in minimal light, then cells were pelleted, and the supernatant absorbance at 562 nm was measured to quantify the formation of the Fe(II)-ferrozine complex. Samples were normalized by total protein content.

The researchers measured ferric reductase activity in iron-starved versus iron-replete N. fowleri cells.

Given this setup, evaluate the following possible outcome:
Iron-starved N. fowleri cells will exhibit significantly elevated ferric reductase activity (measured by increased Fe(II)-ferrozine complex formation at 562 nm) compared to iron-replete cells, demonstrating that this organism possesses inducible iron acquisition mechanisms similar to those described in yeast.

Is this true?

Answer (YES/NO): NO